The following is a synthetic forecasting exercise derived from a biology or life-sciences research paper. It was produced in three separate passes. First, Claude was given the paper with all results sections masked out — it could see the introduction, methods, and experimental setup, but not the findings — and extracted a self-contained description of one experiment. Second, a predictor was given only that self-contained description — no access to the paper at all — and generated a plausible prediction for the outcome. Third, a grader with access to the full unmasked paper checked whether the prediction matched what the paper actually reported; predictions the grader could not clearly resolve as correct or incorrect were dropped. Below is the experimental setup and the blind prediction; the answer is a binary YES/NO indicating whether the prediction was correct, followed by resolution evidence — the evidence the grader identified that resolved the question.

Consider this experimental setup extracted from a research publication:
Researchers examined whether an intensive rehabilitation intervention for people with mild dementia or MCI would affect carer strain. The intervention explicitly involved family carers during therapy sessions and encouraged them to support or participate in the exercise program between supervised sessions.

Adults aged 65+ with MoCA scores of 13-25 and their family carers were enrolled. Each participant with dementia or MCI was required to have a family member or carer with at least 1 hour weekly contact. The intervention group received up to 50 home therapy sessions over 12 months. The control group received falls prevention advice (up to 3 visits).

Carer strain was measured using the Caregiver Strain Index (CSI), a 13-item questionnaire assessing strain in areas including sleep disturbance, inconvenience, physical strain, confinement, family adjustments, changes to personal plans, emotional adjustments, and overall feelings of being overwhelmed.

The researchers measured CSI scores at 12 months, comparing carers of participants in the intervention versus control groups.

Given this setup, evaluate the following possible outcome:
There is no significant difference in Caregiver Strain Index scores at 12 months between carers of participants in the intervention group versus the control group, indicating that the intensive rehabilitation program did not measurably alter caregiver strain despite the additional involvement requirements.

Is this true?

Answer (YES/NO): YES